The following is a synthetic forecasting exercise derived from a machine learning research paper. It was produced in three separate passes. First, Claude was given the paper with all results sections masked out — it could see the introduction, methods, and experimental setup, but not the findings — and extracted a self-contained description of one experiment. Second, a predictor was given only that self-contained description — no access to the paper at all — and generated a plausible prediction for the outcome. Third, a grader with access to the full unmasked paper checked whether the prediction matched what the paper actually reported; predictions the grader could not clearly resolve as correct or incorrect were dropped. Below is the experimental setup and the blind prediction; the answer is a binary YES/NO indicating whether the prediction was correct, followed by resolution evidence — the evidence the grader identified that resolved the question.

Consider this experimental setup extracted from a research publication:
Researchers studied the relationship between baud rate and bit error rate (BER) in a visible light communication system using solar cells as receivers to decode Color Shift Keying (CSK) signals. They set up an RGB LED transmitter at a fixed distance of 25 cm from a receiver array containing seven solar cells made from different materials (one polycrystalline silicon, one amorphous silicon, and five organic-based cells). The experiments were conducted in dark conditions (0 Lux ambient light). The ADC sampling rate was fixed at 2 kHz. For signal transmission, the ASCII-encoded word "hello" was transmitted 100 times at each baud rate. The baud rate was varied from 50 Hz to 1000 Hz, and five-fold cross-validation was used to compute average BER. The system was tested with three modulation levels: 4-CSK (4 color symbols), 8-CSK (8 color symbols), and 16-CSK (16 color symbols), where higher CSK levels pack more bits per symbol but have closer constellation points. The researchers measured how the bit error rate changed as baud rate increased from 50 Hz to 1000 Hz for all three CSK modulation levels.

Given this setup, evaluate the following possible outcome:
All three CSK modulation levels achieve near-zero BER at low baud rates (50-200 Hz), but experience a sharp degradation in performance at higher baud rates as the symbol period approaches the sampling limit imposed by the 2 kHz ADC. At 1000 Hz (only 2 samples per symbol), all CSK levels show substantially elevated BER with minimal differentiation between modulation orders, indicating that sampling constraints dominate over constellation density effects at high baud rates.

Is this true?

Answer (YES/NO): NO